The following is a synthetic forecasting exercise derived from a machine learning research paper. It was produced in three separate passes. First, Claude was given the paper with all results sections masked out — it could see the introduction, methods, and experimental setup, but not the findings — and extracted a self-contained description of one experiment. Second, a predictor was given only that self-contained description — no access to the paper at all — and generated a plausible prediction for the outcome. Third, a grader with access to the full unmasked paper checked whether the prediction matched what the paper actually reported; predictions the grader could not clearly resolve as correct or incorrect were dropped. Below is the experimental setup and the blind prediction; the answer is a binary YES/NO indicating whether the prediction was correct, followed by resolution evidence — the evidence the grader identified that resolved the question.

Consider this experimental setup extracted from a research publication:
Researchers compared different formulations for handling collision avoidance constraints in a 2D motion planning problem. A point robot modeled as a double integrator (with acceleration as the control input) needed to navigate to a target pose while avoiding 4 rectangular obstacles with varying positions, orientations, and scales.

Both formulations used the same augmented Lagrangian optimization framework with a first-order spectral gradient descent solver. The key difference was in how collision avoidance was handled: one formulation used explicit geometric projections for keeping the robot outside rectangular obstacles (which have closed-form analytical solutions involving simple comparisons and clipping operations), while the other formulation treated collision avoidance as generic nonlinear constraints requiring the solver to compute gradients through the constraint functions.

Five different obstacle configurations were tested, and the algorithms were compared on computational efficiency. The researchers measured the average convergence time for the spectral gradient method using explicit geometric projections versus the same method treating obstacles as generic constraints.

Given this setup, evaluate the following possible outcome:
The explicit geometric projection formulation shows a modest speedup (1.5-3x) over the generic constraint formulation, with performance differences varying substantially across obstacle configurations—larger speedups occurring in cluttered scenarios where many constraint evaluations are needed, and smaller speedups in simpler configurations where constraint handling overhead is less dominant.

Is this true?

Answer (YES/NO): NO